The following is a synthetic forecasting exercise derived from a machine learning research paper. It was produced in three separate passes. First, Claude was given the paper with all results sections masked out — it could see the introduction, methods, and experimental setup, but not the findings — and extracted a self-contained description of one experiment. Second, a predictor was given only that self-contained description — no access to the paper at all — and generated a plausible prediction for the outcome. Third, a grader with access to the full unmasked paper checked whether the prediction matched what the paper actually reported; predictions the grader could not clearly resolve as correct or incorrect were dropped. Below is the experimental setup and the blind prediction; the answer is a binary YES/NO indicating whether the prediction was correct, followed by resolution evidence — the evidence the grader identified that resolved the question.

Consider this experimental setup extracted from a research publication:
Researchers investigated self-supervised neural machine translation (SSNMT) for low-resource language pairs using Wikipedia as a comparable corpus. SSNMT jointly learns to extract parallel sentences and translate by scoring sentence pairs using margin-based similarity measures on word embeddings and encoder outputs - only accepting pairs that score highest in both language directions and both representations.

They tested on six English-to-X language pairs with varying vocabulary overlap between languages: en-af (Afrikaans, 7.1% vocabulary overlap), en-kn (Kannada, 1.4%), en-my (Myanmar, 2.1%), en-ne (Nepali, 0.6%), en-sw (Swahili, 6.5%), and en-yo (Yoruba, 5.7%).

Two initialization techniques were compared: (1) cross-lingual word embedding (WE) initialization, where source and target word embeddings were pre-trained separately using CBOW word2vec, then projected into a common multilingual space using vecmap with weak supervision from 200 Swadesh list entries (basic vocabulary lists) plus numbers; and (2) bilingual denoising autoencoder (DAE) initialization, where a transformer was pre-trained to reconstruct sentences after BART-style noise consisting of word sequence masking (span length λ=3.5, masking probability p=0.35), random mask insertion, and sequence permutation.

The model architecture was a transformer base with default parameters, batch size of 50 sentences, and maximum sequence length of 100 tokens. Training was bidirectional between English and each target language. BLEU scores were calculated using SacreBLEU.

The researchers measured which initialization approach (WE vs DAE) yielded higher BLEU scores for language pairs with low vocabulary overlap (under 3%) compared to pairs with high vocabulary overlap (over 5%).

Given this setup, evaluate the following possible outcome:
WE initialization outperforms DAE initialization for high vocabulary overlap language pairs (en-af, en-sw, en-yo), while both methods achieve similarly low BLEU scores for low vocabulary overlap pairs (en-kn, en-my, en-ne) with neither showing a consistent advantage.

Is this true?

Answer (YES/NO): NO